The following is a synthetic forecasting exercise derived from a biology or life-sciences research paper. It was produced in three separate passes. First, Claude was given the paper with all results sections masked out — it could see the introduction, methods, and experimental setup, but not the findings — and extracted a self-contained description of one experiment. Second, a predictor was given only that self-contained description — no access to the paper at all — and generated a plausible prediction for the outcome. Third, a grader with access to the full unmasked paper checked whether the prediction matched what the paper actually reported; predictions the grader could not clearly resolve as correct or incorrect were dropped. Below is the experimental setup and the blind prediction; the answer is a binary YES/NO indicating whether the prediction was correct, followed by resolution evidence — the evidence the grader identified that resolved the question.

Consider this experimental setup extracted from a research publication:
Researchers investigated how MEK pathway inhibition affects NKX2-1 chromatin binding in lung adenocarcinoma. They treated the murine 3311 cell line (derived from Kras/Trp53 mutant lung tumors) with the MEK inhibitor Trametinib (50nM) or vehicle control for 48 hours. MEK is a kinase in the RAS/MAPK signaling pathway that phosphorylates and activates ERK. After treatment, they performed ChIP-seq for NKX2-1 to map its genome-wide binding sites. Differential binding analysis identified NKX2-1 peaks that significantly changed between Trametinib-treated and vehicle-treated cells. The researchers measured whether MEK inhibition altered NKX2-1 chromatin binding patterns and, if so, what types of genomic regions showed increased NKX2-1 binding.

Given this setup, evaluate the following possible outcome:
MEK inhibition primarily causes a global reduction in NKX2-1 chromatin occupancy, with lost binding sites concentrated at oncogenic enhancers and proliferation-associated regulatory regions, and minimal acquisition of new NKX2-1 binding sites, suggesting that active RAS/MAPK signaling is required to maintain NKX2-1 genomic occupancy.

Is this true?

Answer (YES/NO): NO